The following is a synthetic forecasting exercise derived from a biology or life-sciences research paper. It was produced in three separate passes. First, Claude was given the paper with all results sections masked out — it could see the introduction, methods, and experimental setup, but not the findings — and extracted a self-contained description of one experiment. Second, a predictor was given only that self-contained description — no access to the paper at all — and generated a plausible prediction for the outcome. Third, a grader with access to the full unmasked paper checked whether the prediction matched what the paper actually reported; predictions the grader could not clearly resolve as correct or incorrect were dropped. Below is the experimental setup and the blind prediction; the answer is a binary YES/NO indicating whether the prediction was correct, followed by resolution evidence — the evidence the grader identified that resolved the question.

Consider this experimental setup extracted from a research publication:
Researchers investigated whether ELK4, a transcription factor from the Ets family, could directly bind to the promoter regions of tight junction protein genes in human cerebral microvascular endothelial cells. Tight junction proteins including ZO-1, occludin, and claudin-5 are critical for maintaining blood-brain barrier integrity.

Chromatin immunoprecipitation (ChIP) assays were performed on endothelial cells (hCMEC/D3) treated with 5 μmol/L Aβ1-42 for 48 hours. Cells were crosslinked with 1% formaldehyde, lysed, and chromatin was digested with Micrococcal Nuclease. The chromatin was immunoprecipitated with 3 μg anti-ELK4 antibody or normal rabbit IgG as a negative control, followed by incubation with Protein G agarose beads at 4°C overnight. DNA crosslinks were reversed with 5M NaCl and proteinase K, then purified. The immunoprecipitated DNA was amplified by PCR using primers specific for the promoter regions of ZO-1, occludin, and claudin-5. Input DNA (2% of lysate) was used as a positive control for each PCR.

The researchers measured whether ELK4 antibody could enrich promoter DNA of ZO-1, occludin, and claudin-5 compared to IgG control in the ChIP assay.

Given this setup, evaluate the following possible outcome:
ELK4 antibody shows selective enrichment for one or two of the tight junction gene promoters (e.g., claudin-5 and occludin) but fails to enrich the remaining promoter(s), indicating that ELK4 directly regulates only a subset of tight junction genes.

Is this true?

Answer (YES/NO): NO